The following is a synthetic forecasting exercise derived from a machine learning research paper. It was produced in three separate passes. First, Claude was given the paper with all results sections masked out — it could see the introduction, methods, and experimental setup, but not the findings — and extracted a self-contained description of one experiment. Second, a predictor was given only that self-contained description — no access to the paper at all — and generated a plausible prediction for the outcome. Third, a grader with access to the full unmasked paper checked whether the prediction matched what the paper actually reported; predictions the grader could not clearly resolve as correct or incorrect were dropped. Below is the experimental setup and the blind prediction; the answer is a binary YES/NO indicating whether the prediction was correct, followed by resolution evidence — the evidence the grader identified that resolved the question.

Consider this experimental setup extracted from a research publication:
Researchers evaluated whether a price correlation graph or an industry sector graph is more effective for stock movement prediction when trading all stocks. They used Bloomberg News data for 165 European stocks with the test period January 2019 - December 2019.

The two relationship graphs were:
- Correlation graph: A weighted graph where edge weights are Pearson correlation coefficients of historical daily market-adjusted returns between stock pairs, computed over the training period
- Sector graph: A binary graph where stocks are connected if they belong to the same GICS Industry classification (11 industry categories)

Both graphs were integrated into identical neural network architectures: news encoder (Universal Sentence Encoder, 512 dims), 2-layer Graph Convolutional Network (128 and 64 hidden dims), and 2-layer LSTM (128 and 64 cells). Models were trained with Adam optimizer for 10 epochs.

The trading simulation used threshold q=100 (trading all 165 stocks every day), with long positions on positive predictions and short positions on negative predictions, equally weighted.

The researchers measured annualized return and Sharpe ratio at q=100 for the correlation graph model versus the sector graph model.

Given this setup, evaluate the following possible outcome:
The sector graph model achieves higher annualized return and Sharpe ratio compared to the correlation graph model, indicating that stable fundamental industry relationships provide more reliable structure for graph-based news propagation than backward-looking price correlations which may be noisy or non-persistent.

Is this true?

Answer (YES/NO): NO